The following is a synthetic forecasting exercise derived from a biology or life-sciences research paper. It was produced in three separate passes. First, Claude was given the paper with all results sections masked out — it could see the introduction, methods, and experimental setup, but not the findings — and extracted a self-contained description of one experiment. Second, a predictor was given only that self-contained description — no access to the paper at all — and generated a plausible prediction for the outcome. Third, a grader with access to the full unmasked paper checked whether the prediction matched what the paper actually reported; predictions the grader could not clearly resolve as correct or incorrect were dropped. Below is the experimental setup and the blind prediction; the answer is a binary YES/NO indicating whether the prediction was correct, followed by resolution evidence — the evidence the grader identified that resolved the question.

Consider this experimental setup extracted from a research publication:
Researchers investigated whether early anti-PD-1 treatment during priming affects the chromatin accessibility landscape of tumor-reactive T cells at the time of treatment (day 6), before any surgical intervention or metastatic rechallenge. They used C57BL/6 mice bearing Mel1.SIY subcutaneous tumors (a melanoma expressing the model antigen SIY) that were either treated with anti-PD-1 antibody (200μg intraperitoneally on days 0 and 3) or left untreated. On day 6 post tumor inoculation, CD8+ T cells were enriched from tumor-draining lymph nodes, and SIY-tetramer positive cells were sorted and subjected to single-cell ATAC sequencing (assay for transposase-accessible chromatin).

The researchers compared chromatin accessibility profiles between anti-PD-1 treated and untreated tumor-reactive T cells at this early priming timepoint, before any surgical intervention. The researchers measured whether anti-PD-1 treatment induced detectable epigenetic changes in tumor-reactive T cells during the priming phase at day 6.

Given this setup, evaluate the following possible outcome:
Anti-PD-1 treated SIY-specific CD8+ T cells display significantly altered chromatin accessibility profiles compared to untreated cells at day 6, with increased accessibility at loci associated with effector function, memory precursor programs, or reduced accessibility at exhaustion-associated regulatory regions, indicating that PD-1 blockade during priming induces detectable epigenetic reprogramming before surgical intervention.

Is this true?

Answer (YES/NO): NO